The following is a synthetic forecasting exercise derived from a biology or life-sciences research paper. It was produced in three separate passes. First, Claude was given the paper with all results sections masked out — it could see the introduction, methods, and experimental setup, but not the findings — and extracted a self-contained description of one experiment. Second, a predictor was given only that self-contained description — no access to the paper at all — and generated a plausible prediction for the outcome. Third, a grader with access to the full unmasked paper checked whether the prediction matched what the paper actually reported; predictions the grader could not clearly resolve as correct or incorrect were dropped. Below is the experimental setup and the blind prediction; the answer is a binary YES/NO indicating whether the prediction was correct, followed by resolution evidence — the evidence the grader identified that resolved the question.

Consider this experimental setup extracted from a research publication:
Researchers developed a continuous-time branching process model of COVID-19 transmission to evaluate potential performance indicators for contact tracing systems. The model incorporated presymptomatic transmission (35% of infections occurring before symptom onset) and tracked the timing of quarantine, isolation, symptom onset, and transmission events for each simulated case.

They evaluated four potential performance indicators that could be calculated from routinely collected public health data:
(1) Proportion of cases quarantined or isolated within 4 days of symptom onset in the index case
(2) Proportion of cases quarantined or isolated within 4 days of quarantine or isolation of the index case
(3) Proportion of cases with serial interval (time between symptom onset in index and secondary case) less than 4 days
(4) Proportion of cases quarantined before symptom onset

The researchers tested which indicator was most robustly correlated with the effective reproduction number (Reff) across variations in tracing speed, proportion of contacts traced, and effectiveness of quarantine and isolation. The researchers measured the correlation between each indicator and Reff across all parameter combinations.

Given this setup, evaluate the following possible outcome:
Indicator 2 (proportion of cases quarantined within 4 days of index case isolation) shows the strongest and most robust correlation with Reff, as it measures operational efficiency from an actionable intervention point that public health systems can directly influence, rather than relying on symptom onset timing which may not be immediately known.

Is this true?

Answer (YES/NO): YES